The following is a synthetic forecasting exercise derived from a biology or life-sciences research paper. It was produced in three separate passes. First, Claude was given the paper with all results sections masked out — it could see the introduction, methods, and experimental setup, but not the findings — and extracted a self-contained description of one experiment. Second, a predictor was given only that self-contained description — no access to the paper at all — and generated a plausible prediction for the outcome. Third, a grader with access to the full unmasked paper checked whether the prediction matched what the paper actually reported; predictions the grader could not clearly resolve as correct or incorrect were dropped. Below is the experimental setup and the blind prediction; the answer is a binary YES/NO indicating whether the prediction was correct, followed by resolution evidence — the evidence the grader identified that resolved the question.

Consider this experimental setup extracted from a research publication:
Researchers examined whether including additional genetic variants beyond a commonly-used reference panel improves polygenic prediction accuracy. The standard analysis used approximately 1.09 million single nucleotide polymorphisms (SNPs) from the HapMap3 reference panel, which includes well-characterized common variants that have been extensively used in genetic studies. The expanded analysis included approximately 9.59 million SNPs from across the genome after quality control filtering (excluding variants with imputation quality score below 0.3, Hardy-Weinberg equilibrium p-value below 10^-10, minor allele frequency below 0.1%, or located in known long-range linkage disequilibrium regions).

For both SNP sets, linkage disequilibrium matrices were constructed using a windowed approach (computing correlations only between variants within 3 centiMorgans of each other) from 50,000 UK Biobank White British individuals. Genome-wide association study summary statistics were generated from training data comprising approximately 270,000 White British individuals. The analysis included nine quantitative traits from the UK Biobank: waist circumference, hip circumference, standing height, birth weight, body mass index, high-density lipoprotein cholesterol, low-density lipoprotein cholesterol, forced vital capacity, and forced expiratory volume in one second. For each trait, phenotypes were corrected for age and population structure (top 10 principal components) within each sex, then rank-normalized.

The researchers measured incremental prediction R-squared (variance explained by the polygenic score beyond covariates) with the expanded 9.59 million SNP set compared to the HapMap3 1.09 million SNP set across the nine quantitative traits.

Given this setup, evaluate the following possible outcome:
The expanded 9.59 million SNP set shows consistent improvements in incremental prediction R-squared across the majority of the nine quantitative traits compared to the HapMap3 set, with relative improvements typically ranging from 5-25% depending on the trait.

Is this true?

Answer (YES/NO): NO